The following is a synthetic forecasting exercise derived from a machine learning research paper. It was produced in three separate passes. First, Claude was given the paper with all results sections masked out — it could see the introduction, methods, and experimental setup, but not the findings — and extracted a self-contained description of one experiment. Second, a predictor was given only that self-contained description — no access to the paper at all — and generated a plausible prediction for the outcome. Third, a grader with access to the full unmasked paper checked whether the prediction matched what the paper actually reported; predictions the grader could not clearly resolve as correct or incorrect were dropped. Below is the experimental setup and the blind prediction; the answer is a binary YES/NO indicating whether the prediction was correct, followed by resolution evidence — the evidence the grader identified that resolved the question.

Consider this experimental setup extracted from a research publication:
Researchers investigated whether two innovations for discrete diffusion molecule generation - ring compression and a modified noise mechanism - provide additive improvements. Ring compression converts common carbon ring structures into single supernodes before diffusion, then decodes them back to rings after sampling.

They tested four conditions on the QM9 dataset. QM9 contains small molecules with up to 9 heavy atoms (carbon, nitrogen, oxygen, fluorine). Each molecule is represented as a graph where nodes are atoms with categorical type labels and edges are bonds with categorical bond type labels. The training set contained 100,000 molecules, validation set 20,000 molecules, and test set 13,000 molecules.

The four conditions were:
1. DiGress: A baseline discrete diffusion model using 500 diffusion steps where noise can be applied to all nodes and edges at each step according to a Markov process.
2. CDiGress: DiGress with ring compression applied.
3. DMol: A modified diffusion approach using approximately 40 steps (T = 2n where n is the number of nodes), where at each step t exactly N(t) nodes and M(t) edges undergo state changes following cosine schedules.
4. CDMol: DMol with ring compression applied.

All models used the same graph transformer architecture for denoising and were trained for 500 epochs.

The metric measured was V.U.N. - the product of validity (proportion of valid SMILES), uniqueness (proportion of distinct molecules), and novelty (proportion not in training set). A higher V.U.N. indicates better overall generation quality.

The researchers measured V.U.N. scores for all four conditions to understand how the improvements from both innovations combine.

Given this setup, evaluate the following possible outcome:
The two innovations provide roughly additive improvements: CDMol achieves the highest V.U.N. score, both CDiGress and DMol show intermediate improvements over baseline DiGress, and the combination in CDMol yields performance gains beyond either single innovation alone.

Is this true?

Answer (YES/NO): NO